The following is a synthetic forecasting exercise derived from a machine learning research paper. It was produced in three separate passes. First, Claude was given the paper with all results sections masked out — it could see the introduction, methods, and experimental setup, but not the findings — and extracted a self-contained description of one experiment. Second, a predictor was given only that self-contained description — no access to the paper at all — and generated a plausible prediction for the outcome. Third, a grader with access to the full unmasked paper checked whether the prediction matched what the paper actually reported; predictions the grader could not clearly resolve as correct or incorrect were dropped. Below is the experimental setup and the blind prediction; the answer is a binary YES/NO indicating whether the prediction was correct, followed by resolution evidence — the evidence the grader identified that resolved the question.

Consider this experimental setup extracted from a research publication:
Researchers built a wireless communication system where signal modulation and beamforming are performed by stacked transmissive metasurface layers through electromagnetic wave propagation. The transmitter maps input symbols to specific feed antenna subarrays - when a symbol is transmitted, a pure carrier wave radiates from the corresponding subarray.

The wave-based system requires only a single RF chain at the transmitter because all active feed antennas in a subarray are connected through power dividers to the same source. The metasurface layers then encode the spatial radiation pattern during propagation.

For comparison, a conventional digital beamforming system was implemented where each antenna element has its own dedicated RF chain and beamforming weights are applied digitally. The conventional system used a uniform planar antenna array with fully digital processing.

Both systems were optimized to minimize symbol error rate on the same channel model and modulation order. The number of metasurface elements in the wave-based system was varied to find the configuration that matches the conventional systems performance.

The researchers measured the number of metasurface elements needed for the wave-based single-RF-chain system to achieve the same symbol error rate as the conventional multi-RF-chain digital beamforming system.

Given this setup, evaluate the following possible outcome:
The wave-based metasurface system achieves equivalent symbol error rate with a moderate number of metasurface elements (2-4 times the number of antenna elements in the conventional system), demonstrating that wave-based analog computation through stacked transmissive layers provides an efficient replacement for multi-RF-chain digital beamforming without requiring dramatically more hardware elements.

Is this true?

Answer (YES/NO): NO